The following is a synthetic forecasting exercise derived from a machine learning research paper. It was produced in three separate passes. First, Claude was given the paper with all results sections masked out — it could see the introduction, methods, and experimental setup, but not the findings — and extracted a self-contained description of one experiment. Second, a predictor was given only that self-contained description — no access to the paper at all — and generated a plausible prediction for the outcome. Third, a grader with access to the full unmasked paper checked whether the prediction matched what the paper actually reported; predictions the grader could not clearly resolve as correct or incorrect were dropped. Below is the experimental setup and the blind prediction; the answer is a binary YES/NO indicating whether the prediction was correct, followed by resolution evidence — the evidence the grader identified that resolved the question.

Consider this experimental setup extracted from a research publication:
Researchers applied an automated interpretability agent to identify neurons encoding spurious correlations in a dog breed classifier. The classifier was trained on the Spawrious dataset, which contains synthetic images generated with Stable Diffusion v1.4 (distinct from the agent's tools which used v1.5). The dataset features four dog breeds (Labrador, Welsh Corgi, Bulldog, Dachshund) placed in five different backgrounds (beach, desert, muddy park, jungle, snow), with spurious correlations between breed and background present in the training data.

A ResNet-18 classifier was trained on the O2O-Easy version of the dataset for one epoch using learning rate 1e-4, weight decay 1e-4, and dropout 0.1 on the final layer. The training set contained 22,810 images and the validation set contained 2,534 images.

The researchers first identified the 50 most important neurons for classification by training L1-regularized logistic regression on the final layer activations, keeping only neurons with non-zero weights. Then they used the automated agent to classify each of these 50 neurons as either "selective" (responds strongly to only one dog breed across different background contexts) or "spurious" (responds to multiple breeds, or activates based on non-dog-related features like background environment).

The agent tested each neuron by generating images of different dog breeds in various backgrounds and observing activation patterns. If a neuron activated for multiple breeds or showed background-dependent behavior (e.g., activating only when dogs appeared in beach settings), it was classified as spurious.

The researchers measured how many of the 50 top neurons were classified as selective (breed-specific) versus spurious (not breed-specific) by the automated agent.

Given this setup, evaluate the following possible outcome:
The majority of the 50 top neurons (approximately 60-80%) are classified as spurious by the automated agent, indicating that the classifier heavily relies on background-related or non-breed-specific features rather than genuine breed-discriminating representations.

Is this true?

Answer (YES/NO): NO